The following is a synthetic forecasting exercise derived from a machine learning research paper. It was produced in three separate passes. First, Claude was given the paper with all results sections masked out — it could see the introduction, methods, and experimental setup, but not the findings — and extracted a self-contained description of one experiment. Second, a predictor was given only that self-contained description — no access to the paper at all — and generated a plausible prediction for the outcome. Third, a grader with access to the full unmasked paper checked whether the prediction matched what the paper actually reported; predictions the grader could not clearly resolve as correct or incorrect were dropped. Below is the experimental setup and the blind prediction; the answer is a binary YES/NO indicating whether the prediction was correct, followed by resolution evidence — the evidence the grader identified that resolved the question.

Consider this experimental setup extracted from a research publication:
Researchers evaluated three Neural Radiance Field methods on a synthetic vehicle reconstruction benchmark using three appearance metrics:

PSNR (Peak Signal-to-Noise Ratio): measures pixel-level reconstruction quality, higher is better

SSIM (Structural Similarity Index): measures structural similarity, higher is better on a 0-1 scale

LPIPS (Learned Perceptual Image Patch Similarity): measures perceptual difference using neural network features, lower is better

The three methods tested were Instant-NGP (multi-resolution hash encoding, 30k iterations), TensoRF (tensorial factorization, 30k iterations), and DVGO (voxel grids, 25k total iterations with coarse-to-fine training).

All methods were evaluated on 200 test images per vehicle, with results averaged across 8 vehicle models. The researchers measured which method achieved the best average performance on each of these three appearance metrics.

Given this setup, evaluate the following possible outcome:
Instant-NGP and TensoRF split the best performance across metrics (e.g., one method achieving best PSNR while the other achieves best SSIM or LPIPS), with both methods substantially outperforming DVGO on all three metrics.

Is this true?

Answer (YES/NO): NO